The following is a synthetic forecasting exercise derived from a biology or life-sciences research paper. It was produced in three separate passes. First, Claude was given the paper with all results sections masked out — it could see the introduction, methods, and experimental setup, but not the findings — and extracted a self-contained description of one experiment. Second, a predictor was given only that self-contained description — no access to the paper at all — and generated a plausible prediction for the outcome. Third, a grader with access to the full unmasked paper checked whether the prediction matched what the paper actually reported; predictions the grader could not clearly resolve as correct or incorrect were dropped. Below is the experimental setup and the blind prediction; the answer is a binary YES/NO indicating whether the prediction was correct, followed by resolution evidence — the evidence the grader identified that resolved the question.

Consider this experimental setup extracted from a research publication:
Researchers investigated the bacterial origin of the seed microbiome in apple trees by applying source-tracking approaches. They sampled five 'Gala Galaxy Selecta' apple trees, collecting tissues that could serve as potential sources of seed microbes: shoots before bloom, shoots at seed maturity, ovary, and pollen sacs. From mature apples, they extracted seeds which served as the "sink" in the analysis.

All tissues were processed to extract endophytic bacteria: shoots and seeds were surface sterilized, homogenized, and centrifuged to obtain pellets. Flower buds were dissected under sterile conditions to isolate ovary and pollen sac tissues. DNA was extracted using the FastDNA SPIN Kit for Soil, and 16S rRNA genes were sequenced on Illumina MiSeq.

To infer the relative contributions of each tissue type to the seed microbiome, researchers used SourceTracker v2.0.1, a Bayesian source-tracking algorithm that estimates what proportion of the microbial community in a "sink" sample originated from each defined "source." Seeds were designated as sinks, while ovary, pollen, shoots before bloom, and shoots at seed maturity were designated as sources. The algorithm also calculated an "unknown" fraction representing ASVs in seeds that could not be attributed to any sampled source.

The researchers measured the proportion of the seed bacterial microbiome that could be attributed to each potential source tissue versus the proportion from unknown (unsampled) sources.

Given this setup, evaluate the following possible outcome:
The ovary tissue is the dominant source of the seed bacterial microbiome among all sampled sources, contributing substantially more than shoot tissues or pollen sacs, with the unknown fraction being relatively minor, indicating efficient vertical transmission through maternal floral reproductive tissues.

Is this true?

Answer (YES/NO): NO